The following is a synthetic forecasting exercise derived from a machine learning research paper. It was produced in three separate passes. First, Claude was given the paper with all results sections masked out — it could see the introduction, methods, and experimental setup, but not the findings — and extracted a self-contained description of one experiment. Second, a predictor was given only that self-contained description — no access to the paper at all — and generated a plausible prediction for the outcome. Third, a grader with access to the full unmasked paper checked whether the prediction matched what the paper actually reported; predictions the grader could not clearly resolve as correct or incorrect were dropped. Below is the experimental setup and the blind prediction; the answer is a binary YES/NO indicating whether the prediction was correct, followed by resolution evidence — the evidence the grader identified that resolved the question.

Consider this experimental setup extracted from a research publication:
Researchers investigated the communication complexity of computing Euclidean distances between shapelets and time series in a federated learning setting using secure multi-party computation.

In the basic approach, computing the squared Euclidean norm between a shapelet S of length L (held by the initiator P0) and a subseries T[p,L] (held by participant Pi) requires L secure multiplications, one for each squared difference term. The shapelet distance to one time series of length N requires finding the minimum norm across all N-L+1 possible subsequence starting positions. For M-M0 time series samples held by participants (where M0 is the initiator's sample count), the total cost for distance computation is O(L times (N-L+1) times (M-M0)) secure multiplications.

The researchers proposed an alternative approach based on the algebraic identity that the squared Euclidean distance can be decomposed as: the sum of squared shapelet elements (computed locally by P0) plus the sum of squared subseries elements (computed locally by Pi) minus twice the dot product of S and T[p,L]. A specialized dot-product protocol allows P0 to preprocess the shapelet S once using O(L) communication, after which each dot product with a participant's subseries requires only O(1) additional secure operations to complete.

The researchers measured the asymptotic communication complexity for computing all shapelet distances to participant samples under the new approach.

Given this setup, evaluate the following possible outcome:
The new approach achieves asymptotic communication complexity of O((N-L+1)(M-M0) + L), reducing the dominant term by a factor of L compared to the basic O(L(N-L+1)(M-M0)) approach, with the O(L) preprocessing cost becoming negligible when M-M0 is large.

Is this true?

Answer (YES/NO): YES